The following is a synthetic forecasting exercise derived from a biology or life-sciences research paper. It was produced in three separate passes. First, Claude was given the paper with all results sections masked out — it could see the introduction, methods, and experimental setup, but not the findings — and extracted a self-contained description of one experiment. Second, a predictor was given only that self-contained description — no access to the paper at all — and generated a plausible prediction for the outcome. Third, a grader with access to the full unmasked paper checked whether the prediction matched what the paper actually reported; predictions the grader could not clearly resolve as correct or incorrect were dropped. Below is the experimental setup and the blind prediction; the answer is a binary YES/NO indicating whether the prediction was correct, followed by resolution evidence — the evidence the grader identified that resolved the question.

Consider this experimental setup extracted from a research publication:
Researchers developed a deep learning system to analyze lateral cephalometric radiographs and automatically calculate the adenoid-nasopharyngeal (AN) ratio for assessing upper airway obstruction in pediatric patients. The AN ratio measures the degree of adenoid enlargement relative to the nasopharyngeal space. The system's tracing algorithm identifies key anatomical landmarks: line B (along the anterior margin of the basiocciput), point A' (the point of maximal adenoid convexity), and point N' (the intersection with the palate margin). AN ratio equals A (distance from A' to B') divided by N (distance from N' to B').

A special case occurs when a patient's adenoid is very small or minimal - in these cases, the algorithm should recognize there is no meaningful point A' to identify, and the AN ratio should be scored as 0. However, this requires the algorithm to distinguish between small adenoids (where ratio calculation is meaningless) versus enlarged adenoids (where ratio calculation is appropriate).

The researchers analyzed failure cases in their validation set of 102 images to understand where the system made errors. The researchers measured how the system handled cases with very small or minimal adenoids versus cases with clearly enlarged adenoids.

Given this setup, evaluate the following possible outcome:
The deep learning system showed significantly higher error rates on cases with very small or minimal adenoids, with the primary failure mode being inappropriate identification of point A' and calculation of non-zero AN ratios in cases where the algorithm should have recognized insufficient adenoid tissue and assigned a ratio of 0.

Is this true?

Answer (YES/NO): YES